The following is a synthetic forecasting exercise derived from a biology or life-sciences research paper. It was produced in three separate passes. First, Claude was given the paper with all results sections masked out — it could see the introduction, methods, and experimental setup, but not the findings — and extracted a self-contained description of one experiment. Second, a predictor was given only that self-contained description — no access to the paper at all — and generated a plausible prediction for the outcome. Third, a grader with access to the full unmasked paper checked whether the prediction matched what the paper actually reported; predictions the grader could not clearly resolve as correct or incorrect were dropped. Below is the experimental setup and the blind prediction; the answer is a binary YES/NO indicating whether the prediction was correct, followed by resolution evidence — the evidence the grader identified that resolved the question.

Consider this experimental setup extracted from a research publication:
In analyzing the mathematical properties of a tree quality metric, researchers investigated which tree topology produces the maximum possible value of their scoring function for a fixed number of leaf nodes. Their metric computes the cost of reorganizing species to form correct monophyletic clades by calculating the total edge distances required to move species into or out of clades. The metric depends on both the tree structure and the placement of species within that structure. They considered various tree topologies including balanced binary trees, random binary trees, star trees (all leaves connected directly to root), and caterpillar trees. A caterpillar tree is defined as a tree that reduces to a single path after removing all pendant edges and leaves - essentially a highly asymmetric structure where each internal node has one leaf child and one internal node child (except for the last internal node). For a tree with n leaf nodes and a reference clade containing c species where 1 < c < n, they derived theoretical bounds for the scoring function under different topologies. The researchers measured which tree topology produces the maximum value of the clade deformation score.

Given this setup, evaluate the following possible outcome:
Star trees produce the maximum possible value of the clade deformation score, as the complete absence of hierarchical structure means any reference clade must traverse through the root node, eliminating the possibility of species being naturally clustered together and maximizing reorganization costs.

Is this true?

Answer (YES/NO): NO